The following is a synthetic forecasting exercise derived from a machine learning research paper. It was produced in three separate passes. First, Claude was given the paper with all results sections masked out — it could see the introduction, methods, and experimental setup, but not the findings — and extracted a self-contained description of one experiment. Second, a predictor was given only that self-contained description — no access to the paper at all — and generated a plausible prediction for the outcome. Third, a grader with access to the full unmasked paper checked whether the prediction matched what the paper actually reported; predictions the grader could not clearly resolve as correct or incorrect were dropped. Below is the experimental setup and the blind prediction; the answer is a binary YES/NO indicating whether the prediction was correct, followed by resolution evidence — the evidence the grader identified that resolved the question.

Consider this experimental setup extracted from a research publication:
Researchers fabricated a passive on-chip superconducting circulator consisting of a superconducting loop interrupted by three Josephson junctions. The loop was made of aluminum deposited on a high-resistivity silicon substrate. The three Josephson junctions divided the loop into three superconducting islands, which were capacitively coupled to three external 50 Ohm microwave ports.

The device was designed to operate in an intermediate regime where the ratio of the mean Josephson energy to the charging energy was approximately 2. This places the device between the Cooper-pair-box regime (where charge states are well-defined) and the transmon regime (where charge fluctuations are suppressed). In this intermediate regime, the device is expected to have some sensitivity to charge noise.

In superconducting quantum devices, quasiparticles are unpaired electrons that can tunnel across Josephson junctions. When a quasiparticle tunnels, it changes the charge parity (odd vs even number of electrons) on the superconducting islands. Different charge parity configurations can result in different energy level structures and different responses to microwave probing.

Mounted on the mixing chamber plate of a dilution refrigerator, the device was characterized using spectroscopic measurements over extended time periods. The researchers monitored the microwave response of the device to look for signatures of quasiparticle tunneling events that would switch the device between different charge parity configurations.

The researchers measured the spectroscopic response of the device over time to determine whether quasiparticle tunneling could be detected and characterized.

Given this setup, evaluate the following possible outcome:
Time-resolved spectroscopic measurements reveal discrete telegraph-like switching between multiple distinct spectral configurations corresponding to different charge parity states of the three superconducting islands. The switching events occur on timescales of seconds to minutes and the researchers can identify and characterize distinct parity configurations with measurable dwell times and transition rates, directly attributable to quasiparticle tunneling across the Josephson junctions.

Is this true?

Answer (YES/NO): NO